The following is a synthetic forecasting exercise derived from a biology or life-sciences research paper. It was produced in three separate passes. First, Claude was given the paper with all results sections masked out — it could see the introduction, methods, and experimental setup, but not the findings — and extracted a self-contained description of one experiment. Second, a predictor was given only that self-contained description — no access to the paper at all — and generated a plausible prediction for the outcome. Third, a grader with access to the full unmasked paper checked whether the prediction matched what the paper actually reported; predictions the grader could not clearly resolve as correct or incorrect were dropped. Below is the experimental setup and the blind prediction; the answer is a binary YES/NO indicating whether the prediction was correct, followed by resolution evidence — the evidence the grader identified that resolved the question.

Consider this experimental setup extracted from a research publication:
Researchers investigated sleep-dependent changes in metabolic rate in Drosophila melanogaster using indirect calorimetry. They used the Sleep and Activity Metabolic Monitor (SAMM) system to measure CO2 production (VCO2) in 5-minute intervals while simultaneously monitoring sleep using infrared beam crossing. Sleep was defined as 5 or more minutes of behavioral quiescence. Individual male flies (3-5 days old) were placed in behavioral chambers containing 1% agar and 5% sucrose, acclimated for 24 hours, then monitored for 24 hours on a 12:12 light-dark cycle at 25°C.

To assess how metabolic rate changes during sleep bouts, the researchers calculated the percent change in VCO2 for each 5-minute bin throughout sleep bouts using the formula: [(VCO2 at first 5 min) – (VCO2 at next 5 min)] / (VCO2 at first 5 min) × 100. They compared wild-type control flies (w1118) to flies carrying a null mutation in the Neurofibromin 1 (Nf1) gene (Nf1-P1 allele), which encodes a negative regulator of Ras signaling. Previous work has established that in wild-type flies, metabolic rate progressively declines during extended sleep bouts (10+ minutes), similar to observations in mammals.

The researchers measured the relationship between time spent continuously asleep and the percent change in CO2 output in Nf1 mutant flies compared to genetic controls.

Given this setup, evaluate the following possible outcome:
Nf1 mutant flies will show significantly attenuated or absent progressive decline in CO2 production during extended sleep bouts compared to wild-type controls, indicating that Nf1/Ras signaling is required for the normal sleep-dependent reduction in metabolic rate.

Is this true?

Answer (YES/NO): YES